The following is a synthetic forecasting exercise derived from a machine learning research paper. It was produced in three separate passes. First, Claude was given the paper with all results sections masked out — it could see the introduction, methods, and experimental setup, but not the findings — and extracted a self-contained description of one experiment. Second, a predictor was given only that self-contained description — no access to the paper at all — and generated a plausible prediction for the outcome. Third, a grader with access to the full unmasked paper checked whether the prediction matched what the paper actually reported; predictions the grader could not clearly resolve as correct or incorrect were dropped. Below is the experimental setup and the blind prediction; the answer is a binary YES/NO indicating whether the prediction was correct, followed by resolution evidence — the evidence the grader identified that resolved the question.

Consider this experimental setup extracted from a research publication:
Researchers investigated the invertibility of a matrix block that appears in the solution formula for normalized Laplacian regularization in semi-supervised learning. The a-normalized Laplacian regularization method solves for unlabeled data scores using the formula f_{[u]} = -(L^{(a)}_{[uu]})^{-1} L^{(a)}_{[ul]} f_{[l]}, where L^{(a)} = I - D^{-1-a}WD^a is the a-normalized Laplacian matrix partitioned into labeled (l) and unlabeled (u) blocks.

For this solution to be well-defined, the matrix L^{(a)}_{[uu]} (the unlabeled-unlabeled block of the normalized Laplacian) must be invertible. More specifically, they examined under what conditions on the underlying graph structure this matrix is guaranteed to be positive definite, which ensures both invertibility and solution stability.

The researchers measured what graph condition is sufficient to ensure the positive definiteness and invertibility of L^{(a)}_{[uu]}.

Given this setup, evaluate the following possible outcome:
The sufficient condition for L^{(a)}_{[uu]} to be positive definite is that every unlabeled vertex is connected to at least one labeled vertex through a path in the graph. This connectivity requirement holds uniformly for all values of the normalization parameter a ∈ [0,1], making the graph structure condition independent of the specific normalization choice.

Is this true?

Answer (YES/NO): NO